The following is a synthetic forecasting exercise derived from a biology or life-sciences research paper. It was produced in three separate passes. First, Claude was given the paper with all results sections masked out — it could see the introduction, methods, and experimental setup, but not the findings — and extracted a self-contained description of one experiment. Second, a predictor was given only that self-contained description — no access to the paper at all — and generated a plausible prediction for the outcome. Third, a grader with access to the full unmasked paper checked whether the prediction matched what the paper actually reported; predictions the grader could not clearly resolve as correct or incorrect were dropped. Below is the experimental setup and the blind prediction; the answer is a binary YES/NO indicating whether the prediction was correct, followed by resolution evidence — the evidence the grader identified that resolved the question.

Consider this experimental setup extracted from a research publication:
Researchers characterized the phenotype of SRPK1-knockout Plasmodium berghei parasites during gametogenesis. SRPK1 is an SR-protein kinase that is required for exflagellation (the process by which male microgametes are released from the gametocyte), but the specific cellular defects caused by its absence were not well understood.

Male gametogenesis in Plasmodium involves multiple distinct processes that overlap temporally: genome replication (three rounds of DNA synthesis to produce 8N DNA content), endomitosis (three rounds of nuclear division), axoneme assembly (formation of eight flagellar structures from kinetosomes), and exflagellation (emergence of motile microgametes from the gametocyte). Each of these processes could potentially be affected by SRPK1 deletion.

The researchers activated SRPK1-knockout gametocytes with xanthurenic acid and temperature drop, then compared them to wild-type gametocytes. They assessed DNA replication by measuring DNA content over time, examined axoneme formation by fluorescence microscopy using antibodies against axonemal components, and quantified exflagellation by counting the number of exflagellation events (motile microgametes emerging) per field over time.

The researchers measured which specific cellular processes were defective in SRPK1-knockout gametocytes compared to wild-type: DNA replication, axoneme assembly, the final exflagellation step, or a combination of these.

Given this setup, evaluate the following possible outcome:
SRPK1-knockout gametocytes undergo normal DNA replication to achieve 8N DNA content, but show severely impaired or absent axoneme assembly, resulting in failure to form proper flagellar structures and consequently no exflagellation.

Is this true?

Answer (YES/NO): NO